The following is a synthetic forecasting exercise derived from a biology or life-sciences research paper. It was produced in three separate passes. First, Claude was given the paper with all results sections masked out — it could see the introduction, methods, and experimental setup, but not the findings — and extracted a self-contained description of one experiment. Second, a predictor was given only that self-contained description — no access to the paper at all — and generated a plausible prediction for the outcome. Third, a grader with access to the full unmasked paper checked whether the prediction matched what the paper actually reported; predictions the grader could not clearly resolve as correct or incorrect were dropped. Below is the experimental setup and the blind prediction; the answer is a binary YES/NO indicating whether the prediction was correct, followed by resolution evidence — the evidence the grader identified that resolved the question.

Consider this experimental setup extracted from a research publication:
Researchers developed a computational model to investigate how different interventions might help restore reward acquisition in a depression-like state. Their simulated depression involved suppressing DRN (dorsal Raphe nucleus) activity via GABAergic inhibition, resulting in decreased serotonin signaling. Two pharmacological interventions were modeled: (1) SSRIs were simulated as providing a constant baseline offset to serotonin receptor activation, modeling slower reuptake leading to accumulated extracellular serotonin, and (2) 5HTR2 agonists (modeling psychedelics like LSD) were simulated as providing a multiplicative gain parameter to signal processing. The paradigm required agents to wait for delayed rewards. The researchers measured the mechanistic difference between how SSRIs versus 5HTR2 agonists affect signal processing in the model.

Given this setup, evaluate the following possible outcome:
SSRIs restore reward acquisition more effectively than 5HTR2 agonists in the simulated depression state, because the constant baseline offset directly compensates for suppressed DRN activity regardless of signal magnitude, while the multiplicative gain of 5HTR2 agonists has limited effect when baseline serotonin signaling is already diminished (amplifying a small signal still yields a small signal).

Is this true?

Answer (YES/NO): NO